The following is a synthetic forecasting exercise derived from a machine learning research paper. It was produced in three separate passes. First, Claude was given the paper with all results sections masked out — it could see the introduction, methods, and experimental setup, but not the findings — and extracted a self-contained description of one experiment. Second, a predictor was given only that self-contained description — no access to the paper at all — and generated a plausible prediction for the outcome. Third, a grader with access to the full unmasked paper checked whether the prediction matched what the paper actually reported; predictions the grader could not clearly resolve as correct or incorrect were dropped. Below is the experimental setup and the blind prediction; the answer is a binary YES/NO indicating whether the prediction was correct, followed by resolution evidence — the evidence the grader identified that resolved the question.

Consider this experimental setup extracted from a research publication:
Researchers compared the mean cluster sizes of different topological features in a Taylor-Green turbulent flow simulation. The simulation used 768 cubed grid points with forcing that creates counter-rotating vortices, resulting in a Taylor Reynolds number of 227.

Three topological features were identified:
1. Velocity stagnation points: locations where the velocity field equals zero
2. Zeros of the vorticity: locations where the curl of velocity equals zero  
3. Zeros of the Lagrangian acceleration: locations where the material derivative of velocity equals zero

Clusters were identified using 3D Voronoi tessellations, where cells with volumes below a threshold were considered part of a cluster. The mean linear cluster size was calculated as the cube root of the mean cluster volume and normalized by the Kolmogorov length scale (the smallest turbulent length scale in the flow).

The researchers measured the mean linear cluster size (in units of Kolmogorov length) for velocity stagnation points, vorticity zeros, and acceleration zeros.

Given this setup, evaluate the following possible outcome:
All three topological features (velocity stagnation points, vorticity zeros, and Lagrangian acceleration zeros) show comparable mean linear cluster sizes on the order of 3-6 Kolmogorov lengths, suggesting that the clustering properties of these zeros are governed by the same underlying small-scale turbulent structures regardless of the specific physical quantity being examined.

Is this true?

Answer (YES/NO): NO